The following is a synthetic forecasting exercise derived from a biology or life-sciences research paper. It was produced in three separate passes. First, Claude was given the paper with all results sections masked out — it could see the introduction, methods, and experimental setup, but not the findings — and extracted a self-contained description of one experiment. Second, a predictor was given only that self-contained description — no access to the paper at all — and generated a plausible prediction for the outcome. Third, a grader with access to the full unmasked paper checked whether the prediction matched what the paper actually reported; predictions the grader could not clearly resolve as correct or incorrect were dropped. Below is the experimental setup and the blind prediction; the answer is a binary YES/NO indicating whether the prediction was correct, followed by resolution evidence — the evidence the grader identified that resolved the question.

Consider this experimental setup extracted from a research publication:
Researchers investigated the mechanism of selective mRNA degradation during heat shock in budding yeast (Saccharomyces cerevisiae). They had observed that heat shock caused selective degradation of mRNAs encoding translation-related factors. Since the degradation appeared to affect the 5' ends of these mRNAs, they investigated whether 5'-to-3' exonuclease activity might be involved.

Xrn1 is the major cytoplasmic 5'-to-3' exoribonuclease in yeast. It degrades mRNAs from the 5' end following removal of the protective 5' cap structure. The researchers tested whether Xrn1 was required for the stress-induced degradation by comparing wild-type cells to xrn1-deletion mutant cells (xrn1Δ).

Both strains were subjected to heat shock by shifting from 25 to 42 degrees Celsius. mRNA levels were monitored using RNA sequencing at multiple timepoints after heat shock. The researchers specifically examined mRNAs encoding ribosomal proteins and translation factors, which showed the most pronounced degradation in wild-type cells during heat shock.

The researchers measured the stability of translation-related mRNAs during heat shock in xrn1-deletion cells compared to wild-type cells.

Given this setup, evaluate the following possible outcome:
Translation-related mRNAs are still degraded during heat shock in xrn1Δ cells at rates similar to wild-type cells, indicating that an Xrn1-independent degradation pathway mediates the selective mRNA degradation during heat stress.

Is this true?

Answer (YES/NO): NO